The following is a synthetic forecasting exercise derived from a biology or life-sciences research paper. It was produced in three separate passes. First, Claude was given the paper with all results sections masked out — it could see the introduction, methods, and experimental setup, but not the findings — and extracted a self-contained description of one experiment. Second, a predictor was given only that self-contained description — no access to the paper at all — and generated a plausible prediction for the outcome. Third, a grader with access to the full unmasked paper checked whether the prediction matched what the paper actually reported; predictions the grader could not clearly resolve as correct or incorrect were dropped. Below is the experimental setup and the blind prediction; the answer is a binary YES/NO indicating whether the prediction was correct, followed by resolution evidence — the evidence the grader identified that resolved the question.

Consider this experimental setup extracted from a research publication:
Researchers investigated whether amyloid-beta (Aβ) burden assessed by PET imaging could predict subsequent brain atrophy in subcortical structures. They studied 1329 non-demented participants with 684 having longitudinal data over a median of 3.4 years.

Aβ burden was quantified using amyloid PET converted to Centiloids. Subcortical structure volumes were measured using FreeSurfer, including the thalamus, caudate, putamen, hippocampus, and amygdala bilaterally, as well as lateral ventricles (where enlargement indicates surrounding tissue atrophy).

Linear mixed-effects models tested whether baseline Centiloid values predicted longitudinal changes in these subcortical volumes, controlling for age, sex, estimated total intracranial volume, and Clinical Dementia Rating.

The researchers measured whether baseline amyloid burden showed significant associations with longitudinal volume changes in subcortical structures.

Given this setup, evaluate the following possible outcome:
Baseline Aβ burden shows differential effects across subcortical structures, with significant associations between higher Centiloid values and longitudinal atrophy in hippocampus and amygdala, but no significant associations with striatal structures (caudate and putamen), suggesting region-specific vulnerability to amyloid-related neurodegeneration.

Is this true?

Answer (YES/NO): NO